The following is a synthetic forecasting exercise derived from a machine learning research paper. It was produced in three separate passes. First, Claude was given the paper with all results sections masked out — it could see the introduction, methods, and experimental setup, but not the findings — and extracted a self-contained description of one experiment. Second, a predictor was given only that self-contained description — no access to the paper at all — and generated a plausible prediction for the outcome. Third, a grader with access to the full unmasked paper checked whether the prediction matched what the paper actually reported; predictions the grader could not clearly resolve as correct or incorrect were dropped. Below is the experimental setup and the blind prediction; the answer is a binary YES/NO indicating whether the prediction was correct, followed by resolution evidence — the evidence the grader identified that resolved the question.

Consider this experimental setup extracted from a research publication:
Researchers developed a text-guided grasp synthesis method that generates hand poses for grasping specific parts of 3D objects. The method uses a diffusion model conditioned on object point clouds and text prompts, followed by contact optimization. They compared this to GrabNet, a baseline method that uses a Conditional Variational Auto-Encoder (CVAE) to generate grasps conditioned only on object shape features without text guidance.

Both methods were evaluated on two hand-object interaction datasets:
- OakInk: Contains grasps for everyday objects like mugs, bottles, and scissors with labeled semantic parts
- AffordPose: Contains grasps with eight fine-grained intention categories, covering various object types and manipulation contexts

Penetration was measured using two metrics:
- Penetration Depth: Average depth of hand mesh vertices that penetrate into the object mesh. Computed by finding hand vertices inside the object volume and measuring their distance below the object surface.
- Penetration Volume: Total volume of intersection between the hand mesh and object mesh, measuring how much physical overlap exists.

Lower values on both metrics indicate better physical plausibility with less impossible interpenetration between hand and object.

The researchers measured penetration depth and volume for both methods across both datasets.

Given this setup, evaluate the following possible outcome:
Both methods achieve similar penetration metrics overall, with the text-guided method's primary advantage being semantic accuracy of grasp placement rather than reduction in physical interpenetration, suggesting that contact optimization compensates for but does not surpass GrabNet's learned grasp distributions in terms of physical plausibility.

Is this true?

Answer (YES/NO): NO